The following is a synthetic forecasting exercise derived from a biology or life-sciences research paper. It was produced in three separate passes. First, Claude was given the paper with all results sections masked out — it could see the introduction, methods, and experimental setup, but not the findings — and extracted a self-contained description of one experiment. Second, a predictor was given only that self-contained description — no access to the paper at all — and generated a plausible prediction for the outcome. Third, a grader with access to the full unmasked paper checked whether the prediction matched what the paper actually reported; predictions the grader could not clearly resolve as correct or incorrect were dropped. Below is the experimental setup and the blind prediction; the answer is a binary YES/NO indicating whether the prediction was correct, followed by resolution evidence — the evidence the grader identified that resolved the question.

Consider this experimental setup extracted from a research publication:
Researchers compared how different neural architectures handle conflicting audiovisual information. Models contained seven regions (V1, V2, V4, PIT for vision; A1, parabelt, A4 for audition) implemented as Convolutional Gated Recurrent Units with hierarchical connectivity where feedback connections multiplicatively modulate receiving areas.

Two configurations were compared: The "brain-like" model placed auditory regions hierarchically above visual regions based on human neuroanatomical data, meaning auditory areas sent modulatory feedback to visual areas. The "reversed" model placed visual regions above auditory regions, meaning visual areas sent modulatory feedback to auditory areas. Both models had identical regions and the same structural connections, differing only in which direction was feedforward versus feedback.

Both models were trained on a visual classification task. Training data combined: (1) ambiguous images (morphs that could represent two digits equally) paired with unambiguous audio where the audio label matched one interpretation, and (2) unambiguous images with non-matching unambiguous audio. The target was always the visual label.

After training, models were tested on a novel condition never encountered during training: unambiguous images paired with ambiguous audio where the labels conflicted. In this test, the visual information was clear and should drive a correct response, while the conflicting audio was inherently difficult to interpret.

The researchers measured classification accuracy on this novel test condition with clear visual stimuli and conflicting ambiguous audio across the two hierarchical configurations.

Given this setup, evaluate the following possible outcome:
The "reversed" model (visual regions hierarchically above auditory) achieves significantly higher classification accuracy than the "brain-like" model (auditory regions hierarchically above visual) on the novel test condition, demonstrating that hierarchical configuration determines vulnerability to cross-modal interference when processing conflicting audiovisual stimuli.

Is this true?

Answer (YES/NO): NO